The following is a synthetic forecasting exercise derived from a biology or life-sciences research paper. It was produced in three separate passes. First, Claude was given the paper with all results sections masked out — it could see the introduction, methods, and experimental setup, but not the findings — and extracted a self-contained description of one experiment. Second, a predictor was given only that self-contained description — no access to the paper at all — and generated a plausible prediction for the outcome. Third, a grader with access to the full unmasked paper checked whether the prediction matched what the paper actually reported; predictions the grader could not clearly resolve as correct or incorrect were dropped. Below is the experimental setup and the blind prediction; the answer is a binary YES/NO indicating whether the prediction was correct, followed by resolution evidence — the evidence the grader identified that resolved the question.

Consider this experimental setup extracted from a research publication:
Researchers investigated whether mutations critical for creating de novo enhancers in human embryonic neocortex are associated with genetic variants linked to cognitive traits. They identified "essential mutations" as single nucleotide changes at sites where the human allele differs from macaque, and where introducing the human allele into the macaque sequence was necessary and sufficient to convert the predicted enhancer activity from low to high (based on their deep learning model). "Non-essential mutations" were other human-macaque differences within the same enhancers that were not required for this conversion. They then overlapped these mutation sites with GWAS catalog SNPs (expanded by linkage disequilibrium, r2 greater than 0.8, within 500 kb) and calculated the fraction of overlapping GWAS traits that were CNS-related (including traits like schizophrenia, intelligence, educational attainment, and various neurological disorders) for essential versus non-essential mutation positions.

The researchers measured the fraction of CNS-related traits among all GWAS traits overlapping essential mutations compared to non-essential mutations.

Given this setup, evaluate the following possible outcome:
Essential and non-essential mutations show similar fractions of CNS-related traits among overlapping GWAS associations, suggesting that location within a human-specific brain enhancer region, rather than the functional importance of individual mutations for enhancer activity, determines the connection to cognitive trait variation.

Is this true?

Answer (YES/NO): NO